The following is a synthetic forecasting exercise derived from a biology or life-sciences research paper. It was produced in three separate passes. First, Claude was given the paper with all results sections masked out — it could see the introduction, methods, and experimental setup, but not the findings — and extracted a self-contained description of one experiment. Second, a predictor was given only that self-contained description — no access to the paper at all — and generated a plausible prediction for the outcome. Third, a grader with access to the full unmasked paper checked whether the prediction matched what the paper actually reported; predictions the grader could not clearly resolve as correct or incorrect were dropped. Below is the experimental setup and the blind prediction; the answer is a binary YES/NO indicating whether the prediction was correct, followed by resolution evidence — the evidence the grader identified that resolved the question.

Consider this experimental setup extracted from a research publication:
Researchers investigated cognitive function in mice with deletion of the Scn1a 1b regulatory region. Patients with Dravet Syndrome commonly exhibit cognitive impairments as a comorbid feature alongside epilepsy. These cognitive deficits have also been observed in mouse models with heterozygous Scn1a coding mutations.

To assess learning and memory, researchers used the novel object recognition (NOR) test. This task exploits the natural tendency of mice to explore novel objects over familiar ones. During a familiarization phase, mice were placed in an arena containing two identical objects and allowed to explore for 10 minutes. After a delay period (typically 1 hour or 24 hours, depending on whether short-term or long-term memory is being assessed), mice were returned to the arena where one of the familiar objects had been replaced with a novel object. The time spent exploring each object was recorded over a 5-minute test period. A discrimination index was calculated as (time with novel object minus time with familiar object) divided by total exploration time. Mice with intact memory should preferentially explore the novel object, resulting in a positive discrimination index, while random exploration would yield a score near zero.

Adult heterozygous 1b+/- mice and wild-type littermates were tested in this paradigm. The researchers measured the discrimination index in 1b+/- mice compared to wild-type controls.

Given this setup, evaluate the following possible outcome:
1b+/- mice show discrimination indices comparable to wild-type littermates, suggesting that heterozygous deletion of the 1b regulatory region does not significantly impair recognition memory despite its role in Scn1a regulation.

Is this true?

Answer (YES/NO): YES